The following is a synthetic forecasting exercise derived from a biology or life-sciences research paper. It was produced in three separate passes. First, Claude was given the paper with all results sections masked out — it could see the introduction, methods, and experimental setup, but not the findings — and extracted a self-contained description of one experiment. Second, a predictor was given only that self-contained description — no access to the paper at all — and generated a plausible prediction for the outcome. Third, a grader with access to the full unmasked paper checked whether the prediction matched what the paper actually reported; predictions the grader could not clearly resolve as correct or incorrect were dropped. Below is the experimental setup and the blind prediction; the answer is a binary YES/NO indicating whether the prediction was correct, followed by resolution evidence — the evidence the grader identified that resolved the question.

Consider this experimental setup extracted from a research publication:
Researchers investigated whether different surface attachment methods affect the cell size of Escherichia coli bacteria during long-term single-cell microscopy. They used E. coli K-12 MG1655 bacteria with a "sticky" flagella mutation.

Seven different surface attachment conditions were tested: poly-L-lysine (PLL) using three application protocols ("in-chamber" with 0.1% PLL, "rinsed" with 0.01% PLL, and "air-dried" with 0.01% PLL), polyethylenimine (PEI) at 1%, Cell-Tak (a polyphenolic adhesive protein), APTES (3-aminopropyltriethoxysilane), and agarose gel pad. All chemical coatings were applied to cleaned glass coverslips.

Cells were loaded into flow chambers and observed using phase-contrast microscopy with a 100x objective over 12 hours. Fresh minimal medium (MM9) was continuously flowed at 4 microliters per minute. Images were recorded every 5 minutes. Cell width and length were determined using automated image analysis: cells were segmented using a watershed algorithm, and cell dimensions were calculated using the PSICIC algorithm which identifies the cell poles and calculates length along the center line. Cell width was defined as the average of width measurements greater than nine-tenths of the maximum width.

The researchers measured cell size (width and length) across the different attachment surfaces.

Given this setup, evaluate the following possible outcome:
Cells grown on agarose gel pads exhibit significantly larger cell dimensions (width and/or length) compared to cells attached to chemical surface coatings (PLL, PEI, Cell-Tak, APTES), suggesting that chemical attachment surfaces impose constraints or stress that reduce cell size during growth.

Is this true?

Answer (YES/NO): NO